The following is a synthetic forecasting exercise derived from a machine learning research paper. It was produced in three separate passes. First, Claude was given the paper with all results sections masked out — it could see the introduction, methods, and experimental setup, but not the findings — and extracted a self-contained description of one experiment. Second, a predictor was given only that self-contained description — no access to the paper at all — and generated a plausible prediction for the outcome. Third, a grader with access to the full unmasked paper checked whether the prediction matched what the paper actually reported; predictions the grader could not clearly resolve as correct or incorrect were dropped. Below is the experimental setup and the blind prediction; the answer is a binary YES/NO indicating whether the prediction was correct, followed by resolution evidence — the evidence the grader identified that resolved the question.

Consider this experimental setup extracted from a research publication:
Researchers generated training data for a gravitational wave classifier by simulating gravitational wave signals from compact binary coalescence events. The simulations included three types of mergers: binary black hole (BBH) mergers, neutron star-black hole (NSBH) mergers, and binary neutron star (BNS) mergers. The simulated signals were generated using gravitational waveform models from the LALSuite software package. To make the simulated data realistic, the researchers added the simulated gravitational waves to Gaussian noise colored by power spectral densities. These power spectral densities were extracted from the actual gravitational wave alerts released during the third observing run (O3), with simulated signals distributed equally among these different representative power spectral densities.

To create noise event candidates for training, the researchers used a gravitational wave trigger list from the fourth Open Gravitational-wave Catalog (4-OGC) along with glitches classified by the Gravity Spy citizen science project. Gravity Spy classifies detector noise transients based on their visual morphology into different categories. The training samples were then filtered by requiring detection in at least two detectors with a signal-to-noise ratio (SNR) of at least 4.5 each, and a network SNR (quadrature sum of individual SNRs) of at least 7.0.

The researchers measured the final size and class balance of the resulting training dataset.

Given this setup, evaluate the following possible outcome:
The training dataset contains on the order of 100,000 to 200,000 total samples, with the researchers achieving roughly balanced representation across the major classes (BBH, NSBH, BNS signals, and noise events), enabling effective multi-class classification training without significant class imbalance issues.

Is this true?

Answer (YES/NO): NO